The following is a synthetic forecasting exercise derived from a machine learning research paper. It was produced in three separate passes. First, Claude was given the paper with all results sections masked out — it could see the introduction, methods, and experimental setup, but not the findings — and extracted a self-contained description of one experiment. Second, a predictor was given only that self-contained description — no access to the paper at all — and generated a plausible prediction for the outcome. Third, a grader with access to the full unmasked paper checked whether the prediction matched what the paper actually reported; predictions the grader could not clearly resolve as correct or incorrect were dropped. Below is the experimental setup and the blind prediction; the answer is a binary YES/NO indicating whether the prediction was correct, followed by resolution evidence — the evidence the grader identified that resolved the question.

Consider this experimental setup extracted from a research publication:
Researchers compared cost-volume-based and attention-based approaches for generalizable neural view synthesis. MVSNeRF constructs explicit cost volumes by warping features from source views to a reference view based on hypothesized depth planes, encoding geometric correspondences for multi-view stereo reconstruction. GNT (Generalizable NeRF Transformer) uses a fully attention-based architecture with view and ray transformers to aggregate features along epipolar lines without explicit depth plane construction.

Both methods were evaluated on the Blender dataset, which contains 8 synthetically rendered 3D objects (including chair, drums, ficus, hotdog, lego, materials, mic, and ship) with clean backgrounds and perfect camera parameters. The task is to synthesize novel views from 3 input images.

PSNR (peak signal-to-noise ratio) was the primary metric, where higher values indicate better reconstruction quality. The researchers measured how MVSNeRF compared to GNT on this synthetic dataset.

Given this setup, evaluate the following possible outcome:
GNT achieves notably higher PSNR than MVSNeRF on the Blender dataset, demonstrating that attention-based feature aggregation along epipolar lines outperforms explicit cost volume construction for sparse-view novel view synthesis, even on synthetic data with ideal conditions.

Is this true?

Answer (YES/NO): YES